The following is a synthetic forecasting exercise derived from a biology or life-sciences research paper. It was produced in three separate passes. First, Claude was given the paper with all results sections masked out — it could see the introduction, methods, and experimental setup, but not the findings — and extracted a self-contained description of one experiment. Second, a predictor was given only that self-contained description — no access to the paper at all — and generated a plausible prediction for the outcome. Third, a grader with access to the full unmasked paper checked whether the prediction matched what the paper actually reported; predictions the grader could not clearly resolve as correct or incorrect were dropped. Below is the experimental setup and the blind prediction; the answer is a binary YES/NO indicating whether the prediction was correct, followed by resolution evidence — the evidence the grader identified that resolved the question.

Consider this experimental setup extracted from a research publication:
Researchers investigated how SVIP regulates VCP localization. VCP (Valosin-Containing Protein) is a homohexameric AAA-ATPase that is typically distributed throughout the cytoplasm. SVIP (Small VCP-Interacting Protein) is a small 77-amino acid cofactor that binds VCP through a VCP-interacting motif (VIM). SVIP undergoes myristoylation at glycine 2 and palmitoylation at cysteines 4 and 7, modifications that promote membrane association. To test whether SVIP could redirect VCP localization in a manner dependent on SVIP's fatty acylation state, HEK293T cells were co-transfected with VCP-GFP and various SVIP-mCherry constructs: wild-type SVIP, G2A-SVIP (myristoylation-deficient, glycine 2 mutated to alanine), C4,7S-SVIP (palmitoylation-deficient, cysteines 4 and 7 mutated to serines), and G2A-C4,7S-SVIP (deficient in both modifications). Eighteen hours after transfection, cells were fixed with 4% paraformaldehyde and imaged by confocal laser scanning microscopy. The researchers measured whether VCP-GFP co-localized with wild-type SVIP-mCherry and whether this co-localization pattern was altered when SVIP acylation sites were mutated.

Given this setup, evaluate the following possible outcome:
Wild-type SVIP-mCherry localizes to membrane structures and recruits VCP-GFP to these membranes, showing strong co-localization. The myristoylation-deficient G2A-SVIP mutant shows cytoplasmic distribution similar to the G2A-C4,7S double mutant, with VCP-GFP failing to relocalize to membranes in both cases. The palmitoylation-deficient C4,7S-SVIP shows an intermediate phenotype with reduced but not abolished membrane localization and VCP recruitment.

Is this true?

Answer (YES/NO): NO